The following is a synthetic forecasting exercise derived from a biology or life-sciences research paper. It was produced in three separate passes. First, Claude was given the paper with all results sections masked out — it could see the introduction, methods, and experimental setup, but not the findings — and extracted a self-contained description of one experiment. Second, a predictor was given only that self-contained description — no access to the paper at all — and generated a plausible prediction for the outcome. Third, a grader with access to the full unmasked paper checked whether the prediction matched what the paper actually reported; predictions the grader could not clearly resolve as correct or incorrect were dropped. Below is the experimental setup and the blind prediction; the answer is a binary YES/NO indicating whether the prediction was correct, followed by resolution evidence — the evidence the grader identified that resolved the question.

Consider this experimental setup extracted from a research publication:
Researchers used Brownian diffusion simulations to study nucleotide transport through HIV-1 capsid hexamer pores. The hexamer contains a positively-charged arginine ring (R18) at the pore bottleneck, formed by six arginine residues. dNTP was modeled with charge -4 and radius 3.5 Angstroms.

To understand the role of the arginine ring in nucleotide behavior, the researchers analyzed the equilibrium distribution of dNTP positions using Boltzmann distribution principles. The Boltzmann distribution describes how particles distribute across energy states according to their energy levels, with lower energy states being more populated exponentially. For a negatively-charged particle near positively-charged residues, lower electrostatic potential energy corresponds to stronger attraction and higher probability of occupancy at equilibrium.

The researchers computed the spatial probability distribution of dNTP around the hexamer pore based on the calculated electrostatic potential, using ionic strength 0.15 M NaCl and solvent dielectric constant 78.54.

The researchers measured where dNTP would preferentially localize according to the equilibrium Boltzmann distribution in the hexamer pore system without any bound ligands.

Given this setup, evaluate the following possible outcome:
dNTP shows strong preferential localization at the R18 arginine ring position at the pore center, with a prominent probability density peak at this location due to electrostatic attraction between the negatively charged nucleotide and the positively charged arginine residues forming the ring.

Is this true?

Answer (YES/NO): YES